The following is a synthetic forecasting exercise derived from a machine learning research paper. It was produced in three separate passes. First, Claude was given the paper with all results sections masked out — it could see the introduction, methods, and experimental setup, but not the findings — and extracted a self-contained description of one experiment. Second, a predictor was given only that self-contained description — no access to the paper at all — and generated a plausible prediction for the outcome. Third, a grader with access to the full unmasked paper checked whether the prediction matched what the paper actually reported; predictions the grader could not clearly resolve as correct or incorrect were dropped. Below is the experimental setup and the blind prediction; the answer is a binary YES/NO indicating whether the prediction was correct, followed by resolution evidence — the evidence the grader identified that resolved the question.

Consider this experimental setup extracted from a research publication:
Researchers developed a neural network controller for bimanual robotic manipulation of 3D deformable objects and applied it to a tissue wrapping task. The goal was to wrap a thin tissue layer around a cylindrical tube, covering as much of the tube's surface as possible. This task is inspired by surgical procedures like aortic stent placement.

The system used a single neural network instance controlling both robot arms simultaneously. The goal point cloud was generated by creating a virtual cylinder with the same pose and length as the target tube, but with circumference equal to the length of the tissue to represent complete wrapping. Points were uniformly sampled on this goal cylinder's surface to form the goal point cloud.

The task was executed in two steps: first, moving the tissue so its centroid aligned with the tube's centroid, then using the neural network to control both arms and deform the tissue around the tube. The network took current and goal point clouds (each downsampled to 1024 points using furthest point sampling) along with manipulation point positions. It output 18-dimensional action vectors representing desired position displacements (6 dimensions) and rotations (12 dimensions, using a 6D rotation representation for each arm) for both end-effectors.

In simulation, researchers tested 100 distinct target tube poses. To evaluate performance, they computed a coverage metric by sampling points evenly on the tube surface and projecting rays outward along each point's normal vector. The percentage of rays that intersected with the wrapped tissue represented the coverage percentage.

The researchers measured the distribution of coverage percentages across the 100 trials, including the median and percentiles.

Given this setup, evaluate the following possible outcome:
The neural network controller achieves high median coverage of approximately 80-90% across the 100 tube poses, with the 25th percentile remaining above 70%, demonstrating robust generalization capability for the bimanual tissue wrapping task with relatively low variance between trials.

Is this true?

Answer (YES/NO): NO